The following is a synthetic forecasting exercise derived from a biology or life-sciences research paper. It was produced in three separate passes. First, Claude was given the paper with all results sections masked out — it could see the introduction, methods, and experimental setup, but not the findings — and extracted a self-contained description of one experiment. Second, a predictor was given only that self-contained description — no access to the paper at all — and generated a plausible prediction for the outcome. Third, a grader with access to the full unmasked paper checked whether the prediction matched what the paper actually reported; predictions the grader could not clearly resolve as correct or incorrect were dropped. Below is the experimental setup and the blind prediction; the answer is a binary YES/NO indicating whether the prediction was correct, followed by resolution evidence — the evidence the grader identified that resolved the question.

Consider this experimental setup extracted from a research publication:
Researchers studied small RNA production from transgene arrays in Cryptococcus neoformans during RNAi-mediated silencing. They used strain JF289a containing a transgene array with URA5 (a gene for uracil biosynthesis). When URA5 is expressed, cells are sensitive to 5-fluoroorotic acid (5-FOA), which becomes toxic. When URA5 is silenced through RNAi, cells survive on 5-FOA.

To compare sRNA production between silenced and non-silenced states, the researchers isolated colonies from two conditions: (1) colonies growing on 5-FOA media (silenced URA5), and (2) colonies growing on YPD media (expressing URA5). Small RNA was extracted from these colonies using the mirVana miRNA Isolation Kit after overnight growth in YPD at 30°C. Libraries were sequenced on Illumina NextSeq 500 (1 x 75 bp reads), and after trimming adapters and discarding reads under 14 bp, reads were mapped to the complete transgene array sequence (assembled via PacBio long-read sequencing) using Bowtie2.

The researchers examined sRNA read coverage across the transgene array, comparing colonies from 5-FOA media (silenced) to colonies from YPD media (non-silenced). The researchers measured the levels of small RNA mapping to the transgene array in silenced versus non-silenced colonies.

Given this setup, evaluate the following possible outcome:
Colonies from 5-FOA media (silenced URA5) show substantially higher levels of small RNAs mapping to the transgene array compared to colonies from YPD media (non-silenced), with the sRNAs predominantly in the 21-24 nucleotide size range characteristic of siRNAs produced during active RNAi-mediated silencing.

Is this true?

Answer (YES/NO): YES